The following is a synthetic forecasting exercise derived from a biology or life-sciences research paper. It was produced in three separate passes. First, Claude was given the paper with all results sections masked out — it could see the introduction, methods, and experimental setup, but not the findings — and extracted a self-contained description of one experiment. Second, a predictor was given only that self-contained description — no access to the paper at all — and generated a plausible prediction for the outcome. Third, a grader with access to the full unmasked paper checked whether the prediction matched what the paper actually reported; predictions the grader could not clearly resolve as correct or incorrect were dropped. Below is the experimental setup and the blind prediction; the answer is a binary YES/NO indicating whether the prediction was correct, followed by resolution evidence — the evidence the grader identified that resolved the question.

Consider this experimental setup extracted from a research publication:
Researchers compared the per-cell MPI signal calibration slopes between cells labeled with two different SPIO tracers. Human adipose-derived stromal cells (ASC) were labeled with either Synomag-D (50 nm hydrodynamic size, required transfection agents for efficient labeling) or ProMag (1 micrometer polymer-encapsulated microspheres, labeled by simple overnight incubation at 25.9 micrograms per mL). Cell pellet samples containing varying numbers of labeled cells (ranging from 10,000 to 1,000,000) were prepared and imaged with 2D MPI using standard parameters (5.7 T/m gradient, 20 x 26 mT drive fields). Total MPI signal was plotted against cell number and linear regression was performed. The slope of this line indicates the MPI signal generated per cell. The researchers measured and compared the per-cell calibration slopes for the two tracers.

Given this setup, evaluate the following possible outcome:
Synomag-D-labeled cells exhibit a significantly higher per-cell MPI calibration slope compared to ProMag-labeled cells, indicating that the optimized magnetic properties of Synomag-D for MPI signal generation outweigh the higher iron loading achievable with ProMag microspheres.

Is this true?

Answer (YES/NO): NO